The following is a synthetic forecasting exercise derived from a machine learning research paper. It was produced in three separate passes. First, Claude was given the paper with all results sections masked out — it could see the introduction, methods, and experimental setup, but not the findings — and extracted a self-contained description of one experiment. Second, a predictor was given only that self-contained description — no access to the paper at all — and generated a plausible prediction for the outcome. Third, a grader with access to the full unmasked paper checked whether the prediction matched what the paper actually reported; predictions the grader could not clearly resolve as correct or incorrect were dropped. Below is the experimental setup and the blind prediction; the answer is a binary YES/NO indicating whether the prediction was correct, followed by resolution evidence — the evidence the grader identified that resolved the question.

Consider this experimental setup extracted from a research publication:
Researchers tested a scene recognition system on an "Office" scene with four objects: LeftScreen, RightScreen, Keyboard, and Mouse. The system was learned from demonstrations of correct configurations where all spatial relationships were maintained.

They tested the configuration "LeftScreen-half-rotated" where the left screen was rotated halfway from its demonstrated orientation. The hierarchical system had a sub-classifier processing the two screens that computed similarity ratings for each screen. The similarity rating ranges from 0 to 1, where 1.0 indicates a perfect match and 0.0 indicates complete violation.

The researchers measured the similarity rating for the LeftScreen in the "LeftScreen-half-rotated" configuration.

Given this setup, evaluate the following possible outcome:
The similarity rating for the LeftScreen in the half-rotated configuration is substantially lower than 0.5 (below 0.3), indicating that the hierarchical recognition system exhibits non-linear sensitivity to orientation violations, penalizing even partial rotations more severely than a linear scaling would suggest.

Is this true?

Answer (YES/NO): NO